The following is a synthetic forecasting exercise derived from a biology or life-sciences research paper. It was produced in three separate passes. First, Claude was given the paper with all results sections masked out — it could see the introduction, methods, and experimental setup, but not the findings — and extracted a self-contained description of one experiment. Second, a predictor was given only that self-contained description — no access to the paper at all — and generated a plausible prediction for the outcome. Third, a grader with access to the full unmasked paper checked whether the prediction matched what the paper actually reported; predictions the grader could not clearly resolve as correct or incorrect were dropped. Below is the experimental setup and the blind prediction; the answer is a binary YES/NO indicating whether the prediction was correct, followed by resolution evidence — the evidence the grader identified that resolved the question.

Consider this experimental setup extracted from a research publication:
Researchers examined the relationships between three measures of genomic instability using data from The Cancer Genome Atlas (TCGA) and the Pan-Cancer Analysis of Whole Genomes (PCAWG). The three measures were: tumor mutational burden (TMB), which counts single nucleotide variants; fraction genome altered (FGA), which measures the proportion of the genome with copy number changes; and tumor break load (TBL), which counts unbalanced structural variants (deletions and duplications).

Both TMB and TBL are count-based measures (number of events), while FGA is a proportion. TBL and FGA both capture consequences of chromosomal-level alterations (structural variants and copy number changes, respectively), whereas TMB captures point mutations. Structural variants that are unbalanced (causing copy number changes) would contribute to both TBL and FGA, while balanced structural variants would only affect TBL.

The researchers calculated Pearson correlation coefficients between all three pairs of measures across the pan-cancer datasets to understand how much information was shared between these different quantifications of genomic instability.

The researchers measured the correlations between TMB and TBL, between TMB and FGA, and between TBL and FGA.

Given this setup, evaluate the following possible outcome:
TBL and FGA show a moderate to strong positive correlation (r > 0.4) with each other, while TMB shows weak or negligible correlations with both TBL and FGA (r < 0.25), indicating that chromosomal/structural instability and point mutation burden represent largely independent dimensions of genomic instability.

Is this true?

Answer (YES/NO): NO